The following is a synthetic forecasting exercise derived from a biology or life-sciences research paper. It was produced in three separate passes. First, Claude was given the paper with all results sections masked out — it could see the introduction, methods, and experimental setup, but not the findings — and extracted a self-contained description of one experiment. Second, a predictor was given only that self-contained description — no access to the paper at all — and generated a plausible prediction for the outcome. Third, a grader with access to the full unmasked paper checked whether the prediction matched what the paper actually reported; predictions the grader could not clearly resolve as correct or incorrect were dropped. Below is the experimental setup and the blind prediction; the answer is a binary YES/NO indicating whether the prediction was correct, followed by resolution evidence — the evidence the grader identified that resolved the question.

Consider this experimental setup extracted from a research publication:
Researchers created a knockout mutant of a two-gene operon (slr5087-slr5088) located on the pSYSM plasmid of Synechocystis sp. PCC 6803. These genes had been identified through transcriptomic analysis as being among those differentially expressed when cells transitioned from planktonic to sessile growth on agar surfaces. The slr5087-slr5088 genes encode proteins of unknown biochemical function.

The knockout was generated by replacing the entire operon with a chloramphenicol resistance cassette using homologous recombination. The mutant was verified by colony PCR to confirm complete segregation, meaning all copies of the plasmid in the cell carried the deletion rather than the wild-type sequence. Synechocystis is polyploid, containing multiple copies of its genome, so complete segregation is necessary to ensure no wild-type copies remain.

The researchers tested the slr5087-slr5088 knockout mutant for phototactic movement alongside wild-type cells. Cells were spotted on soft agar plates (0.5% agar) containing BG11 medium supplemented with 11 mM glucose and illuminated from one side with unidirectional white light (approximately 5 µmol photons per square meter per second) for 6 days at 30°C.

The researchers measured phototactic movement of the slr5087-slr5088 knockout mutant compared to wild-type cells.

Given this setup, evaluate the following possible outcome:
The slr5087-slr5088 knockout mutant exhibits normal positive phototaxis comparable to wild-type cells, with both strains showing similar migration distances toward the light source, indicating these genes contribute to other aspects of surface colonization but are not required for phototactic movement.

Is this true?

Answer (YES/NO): YES